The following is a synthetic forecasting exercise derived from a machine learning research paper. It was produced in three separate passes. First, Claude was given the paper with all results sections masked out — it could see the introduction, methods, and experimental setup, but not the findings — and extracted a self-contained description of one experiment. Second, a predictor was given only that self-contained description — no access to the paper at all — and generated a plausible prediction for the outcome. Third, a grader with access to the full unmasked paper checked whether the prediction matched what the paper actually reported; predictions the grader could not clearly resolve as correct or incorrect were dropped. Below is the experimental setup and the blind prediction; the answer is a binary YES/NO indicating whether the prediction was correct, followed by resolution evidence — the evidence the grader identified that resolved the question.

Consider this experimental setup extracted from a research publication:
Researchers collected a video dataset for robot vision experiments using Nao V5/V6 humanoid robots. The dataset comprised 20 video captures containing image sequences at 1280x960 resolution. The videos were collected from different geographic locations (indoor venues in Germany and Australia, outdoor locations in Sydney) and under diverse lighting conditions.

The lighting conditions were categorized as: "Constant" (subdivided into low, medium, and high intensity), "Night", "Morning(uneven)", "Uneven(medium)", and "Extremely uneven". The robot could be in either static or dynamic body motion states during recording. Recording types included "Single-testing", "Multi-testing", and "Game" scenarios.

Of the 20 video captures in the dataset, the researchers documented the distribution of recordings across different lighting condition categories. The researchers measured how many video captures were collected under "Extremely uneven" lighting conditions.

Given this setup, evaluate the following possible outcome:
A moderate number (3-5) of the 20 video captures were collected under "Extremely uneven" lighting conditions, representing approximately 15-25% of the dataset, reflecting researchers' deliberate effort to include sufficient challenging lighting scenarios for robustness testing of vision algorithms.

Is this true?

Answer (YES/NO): YES